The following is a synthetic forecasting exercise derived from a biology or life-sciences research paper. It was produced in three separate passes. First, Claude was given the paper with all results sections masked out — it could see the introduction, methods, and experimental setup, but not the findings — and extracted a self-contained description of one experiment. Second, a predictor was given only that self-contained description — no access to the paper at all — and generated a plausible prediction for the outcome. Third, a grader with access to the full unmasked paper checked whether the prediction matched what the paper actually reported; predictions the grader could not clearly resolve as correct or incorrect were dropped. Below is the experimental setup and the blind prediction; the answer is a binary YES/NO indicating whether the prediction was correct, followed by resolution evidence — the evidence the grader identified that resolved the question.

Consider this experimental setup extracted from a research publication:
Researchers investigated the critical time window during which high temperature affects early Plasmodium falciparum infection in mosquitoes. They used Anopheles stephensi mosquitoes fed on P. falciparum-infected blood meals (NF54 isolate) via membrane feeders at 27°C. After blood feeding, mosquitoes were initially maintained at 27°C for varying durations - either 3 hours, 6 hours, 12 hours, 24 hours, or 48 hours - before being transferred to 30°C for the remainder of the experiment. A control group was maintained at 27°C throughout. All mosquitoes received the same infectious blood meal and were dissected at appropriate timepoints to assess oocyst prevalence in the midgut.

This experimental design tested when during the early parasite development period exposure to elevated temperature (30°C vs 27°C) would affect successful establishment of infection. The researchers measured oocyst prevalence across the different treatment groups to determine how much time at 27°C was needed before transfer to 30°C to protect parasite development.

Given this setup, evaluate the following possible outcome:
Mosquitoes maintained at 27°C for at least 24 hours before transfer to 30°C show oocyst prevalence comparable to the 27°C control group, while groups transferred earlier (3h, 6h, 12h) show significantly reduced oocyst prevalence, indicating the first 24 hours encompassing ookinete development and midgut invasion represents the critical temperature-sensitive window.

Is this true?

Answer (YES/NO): NO